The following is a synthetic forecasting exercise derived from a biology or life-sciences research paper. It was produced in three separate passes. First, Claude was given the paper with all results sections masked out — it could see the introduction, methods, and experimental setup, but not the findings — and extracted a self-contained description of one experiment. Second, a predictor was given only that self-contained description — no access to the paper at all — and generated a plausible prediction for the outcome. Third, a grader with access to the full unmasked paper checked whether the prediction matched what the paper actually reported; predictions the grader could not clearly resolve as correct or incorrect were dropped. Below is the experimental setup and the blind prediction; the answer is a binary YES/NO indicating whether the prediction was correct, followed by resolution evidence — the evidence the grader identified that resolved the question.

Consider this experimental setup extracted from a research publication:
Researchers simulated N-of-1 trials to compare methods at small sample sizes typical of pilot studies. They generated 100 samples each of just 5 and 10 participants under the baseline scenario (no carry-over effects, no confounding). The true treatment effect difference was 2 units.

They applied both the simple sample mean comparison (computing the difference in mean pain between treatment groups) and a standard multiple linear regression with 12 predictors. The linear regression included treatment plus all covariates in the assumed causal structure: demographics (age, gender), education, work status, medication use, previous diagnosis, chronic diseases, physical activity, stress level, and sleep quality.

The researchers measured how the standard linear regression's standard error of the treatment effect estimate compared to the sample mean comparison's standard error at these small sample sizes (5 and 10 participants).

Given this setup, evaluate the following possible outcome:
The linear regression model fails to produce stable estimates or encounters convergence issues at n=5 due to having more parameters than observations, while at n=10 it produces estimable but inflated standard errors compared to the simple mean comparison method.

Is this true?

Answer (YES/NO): NO